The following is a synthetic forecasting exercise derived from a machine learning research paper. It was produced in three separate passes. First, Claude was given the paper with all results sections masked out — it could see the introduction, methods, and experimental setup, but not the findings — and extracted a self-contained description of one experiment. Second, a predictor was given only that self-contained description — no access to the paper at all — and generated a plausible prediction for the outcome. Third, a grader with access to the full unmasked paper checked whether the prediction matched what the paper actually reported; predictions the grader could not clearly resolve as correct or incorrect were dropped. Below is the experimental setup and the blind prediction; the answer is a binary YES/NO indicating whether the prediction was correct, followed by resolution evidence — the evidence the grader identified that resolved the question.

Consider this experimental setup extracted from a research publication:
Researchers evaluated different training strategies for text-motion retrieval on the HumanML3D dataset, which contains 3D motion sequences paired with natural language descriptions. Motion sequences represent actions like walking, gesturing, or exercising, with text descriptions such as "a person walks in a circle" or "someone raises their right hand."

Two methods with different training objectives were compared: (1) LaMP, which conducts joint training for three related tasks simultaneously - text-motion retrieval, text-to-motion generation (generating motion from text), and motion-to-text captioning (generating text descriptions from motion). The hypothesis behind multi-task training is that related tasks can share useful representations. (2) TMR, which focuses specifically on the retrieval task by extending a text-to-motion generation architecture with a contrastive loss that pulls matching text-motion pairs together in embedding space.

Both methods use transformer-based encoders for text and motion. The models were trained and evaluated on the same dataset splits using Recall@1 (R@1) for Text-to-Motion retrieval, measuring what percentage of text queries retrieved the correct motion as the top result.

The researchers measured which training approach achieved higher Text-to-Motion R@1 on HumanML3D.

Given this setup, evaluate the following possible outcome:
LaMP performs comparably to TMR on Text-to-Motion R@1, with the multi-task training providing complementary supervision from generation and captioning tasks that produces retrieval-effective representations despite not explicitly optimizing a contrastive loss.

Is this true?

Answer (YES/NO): NO